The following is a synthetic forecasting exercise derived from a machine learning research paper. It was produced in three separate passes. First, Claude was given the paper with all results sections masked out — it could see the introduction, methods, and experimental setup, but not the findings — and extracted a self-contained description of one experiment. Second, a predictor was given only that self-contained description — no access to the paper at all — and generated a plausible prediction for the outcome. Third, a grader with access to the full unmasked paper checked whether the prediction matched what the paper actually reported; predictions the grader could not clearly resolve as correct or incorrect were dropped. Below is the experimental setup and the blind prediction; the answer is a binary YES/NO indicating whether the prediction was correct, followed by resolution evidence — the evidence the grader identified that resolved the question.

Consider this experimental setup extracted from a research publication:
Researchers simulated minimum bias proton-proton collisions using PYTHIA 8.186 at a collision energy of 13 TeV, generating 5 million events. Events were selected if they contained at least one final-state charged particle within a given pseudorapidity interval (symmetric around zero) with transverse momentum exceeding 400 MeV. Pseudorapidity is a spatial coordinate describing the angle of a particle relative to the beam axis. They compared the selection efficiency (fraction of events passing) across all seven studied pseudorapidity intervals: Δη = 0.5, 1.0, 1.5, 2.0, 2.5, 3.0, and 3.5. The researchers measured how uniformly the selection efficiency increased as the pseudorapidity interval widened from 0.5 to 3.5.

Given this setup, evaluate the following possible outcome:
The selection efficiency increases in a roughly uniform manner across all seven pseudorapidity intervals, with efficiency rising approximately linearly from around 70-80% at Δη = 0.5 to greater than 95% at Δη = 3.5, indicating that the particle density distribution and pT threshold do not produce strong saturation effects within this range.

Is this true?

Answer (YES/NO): NO